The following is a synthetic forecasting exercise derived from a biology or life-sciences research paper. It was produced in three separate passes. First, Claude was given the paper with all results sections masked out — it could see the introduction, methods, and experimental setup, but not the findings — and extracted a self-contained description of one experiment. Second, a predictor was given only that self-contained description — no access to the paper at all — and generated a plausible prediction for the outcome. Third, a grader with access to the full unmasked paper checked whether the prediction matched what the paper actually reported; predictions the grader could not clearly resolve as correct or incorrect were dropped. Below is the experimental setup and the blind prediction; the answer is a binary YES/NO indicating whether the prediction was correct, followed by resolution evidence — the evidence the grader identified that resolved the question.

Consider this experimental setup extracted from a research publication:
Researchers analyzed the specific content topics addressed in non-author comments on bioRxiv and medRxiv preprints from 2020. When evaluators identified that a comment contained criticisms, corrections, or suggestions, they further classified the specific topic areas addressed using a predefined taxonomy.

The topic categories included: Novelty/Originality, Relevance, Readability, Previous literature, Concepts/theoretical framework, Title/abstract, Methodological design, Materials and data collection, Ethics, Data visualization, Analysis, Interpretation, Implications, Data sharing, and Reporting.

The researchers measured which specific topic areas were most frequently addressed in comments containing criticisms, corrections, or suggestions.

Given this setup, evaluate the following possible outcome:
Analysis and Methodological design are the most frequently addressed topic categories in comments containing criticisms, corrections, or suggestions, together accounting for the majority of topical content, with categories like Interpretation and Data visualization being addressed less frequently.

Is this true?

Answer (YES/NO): NO